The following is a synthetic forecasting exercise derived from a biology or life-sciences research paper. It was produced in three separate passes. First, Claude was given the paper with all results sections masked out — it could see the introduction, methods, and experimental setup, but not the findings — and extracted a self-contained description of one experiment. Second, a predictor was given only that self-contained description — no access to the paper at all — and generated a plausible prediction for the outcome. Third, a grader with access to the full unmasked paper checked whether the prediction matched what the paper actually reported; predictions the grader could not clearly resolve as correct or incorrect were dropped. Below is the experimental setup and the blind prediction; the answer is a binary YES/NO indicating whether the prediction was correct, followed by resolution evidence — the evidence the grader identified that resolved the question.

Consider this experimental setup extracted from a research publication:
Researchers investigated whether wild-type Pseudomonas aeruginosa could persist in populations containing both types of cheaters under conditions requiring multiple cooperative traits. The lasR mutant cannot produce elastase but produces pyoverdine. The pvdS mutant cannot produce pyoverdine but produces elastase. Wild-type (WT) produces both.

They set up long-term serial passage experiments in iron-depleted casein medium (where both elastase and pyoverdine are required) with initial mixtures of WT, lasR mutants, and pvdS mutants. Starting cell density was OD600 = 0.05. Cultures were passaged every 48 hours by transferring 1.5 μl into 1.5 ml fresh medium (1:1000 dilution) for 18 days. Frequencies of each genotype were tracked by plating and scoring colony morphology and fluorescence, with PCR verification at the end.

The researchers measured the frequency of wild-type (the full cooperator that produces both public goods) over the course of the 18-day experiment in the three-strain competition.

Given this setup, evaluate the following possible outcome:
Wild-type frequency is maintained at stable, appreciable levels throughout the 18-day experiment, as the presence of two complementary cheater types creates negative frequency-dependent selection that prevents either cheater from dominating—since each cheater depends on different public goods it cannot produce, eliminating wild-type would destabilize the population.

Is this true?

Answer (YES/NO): NO